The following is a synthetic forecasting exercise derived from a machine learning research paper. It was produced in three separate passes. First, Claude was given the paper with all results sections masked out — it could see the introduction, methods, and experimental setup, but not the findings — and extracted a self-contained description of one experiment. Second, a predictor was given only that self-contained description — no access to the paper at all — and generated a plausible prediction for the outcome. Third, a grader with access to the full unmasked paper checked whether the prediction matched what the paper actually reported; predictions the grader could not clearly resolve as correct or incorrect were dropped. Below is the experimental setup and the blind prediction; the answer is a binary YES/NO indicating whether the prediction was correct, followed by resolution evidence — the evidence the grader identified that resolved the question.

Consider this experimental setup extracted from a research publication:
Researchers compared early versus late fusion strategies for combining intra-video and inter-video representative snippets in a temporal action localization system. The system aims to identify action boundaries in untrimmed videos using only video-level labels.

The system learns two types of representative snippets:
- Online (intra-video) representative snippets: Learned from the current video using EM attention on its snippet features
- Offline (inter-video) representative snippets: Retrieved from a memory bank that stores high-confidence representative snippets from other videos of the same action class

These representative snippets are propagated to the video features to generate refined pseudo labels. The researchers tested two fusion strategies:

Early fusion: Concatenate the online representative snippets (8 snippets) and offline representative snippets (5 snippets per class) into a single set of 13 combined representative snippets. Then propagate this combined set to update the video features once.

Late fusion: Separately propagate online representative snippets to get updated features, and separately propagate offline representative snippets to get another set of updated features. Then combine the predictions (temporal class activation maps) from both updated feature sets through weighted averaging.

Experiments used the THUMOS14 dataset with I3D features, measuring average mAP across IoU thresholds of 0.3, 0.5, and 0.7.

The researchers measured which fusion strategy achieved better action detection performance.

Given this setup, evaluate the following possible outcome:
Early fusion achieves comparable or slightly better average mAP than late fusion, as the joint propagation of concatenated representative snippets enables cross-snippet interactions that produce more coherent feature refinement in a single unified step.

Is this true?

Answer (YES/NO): NO